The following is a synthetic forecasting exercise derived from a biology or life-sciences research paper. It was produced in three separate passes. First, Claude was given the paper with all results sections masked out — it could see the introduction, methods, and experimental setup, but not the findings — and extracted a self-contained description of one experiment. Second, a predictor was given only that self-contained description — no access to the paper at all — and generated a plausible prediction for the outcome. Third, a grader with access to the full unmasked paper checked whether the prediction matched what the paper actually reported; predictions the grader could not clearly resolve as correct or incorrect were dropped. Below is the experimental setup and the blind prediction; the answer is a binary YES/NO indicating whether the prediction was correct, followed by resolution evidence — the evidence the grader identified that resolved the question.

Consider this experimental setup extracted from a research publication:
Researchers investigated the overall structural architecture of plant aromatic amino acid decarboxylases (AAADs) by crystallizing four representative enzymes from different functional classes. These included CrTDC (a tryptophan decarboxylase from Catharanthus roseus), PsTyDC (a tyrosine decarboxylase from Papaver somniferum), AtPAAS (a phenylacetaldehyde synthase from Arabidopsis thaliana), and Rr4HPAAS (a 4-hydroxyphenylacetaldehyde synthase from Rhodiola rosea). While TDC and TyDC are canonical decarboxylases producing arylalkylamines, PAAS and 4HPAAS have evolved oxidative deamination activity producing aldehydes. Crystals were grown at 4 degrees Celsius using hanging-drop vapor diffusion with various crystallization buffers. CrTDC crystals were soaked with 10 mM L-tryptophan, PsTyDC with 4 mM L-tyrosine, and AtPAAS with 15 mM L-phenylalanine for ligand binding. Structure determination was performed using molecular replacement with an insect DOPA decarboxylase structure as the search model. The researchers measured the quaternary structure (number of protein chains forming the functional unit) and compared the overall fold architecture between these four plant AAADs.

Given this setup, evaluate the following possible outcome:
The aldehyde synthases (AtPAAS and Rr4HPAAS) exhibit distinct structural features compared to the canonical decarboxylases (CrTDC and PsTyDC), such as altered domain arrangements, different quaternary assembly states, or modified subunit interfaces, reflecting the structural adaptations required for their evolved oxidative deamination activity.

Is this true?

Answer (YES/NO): NO